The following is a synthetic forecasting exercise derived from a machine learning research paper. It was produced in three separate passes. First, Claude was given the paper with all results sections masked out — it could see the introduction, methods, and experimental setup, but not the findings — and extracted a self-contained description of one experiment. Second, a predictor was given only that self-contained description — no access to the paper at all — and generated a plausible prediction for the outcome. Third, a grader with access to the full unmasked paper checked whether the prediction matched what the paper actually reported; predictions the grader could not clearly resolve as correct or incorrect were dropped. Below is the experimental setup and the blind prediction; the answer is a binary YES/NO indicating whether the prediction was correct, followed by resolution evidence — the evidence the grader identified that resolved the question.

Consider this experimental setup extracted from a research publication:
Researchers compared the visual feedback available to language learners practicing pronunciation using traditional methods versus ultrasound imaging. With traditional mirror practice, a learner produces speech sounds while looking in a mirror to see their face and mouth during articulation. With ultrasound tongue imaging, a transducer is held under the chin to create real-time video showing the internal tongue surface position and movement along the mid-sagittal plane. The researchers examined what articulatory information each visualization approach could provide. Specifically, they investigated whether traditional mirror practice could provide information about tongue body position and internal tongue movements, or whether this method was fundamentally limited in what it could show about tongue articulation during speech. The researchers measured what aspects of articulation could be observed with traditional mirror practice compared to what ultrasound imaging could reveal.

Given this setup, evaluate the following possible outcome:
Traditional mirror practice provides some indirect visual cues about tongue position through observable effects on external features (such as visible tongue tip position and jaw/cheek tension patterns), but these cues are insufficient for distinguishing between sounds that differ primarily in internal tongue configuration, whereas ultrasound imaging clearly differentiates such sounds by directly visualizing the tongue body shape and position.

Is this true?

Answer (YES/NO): NO